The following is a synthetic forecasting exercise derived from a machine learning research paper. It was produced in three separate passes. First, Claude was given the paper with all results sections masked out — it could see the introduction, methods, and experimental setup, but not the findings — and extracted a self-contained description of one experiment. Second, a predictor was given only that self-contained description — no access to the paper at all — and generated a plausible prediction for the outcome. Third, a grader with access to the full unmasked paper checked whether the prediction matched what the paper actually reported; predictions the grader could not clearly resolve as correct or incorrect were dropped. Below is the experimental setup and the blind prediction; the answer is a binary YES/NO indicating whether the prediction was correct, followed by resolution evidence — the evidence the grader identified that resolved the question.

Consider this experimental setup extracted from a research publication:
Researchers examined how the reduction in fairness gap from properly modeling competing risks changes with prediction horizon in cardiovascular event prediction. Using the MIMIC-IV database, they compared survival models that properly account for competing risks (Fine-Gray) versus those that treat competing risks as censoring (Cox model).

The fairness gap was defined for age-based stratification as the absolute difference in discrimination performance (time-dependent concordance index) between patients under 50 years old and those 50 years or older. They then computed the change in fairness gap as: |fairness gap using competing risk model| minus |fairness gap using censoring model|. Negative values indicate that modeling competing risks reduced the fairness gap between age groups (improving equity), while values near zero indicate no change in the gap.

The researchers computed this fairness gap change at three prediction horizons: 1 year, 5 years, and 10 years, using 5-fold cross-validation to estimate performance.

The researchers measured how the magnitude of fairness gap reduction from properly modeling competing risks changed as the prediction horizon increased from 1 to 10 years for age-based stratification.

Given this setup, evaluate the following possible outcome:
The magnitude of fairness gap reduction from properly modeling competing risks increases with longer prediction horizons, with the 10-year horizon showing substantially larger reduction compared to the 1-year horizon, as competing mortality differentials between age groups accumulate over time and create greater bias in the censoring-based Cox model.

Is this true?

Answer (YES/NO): NO